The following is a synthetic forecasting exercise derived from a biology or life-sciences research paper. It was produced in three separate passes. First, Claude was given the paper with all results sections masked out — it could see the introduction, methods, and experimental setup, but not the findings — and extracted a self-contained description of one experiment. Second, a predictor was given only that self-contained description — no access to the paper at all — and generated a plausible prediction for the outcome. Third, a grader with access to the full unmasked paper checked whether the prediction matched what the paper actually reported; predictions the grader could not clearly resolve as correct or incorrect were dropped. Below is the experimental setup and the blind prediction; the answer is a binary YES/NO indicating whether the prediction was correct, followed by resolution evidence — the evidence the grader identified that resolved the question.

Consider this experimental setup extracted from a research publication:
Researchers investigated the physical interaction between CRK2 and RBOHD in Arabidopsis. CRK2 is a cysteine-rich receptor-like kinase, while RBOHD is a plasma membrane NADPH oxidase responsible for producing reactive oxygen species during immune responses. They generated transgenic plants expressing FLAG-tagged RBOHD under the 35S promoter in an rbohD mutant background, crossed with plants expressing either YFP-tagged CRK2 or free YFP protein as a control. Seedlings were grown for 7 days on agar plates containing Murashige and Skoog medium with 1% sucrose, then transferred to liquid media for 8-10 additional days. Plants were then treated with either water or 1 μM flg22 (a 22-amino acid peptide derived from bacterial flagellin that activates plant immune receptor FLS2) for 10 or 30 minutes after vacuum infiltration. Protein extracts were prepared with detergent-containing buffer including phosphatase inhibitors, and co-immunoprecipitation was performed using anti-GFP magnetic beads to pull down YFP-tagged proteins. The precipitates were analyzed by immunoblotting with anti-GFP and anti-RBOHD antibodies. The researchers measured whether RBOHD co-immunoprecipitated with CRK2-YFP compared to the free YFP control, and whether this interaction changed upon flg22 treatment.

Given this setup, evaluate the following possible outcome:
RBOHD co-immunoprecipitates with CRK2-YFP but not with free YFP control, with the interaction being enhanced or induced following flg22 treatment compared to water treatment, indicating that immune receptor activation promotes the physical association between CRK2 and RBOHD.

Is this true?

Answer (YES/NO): NO